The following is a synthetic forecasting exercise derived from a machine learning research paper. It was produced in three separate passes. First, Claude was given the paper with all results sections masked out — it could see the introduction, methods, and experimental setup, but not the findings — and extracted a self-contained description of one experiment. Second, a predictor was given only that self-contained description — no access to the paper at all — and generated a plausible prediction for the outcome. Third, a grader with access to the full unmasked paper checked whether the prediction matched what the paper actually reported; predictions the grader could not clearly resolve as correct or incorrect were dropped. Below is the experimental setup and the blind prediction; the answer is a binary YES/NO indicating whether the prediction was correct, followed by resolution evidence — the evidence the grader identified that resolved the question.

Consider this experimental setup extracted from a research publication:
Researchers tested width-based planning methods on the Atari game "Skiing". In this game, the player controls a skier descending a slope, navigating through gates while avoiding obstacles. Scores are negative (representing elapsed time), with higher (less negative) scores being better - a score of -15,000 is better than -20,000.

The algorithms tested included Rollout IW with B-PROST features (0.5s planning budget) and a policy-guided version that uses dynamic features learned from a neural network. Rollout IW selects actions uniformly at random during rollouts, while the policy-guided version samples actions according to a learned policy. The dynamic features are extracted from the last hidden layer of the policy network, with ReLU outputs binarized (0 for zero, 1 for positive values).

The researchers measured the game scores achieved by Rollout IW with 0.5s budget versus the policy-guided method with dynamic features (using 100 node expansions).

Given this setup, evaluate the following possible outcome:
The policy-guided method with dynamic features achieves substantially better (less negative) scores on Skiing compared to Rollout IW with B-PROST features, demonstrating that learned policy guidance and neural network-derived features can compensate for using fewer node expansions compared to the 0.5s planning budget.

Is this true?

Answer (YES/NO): NO